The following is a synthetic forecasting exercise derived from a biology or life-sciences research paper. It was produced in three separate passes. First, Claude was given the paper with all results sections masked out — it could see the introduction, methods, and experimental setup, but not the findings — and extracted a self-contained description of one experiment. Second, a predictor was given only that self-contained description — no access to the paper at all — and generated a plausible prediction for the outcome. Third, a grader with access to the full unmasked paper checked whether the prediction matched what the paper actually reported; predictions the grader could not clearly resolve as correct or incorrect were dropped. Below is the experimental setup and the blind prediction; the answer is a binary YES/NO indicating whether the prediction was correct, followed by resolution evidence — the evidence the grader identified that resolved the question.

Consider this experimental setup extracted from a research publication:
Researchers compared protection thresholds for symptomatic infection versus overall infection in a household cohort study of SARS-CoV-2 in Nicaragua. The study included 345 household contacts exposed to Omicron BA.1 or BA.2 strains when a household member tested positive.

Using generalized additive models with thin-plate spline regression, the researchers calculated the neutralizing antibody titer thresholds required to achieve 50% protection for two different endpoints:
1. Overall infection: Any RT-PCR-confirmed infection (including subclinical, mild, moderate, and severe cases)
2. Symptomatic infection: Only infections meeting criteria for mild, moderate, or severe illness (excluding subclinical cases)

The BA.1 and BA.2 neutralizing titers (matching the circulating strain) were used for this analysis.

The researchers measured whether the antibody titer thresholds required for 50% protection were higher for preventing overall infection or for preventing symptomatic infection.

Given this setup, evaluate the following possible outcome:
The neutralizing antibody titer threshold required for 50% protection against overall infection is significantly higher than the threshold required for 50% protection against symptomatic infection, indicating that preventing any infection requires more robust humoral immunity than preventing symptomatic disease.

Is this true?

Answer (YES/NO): YES